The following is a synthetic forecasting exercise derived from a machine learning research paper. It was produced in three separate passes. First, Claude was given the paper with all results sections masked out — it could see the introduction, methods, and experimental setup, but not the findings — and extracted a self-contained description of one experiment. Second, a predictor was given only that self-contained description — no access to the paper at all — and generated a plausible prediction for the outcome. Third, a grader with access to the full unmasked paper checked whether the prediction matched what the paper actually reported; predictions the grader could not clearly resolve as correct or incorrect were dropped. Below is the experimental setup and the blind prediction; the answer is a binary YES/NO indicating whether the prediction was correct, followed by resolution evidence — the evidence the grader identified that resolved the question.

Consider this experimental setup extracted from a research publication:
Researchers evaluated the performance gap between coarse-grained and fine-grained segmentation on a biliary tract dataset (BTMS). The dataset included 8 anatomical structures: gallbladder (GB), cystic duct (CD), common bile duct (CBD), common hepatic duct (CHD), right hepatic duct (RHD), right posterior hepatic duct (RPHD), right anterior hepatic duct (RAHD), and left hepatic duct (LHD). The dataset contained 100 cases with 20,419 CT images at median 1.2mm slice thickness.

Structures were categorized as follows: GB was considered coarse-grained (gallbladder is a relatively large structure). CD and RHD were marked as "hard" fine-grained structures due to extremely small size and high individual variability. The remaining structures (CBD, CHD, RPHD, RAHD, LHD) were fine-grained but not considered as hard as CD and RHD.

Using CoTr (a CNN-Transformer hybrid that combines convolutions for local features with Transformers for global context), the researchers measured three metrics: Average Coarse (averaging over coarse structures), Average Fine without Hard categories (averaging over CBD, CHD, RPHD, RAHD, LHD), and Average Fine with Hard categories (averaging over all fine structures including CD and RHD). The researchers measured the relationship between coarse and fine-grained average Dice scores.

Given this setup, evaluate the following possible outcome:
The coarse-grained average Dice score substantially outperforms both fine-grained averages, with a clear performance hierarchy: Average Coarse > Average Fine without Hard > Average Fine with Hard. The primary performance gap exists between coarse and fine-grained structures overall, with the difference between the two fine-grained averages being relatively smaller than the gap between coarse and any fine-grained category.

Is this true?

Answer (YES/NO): YES